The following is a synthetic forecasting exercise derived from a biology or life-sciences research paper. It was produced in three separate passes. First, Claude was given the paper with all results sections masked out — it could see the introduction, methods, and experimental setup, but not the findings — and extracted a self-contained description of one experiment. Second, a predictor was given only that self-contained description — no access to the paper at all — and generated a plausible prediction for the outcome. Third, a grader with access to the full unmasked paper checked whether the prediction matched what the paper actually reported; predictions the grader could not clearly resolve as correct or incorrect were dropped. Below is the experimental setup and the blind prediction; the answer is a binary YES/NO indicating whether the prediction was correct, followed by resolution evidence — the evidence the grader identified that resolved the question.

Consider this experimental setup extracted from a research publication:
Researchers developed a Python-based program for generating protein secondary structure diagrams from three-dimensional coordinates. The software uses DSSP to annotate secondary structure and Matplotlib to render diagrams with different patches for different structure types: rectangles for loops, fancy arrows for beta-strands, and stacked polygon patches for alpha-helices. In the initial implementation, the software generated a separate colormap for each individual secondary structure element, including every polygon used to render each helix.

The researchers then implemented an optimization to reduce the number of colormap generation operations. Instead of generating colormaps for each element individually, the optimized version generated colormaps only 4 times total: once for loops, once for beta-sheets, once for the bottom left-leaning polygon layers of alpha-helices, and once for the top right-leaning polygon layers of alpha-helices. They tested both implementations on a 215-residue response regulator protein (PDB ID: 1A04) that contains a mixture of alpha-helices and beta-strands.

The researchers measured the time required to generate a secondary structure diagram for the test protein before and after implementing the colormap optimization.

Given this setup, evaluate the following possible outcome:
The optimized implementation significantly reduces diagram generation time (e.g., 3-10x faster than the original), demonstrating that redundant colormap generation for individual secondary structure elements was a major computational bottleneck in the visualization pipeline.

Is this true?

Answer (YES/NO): NO